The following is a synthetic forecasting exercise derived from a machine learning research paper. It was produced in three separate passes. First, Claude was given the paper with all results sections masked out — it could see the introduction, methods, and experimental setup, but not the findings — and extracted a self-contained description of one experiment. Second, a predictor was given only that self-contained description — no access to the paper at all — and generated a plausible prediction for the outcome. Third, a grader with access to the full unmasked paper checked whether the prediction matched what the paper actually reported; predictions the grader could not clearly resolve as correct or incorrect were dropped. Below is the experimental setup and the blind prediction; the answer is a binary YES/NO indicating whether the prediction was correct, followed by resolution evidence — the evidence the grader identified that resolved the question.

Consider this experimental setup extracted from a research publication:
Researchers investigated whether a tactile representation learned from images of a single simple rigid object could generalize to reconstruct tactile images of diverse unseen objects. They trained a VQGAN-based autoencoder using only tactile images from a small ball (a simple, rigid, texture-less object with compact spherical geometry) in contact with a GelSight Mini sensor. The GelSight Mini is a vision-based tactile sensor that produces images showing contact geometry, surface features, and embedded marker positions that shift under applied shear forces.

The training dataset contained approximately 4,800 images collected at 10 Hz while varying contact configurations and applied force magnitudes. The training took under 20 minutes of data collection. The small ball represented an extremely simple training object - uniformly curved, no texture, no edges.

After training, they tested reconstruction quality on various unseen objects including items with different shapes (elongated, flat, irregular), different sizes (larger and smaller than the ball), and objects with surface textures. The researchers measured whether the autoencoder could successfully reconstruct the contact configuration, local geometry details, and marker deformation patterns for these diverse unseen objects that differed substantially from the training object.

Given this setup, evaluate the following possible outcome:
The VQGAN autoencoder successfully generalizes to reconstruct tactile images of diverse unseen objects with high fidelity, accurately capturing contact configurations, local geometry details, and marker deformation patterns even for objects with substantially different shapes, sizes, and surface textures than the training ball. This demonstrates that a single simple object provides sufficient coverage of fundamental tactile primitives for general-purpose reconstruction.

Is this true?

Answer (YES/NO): NO